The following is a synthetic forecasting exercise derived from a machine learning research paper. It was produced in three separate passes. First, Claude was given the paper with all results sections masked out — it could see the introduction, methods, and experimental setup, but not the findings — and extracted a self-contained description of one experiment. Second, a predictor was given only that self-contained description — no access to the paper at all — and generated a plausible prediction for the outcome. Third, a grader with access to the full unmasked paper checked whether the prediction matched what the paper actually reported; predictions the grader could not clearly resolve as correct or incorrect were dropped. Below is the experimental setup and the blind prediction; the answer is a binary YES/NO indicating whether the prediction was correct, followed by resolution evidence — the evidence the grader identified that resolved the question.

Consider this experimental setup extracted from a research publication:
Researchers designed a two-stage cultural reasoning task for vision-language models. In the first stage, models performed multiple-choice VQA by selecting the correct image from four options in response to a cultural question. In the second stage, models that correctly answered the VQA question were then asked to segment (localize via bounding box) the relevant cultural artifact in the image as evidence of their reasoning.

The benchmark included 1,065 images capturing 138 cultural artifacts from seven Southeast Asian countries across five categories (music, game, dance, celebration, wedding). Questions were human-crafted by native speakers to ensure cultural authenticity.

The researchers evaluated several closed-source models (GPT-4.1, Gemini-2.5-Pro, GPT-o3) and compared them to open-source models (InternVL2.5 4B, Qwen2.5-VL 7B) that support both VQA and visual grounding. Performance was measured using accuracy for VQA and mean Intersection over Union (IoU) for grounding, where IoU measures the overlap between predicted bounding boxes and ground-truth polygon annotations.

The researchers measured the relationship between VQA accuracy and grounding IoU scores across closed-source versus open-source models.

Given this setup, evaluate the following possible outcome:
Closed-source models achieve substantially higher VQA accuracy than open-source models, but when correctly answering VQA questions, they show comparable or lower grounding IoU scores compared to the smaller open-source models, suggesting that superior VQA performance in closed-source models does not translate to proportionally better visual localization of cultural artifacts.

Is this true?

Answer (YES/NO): YES